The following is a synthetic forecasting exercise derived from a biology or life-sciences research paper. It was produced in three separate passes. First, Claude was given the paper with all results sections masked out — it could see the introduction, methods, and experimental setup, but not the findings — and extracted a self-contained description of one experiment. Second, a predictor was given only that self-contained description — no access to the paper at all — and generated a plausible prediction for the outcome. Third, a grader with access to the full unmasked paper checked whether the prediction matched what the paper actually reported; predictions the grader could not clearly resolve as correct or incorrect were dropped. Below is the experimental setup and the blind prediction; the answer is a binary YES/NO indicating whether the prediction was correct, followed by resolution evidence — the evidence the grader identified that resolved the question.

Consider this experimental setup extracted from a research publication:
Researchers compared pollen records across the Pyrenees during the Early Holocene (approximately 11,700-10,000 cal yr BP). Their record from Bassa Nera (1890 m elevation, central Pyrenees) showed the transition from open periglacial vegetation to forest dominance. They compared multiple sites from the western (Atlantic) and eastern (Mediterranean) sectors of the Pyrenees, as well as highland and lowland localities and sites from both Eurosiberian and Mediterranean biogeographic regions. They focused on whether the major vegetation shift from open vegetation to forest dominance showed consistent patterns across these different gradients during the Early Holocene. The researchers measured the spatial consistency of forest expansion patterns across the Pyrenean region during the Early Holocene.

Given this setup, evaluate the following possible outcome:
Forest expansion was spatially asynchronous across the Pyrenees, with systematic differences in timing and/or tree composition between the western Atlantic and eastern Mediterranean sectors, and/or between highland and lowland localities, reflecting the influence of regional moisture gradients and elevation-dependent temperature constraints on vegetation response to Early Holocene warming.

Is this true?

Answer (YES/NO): NO